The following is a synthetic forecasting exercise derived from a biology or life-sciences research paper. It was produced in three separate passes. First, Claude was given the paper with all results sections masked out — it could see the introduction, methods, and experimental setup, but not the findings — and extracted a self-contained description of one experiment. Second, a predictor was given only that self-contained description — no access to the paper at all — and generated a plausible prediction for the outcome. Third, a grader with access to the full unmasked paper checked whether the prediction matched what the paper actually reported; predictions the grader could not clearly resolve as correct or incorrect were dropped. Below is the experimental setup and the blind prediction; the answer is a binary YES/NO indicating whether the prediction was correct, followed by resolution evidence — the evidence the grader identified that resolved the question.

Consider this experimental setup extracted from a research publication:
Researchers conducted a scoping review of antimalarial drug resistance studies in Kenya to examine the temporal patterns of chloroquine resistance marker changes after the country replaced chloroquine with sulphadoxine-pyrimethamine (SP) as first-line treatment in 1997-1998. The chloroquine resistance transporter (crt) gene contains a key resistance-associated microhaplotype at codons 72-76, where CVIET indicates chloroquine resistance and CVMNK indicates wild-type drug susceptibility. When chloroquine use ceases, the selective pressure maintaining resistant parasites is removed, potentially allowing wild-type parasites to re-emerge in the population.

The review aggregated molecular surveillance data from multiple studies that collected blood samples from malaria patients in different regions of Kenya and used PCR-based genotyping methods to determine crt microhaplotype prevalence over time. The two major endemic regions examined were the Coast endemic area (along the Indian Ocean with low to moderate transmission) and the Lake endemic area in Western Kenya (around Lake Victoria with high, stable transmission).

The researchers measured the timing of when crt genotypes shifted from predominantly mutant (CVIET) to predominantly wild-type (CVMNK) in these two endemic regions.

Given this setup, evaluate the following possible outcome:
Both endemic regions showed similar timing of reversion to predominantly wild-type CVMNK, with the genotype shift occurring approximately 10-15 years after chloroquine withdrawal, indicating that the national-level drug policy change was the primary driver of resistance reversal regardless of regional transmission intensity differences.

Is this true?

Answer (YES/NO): NO